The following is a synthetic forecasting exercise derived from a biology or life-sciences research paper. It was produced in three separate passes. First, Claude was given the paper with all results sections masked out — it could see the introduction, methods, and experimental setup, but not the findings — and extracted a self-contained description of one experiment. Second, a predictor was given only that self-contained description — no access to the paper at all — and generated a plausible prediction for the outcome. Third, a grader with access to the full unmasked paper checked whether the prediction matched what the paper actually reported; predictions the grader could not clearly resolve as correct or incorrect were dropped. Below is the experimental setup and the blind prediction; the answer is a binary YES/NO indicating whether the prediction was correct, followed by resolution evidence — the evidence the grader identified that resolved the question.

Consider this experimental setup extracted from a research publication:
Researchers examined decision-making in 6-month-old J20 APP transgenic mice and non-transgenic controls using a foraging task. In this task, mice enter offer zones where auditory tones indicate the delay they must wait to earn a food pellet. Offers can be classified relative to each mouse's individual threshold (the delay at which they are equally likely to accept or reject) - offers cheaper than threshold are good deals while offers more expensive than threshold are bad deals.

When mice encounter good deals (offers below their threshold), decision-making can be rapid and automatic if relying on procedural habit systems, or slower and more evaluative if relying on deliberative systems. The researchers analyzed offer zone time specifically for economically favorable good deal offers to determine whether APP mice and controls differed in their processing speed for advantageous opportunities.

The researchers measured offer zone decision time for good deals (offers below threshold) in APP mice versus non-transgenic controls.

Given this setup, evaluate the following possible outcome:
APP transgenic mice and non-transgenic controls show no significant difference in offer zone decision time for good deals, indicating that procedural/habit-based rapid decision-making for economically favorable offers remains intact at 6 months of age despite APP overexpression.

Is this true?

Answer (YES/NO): NO